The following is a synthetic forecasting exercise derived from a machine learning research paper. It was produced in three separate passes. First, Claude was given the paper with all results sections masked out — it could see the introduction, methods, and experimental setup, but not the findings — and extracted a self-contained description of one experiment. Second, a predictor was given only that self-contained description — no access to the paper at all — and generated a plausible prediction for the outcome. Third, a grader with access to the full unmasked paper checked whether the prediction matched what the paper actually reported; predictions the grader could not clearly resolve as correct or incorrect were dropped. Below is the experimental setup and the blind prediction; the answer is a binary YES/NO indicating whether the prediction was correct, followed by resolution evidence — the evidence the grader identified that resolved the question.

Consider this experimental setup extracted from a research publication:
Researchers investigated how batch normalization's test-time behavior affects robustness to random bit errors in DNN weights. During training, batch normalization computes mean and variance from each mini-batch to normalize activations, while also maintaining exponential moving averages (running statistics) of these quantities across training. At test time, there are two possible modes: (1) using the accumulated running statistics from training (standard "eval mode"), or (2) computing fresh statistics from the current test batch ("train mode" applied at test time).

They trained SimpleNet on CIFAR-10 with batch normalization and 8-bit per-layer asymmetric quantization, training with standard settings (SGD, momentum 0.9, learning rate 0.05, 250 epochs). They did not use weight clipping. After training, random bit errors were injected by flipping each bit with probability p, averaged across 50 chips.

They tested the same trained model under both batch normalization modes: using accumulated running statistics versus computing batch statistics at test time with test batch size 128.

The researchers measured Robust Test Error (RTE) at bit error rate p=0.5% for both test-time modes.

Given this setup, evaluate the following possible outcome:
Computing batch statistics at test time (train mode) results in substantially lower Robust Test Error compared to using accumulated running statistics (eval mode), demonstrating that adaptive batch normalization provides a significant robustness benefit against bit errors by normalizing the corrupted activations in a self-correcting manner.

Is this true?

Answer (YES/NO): YES